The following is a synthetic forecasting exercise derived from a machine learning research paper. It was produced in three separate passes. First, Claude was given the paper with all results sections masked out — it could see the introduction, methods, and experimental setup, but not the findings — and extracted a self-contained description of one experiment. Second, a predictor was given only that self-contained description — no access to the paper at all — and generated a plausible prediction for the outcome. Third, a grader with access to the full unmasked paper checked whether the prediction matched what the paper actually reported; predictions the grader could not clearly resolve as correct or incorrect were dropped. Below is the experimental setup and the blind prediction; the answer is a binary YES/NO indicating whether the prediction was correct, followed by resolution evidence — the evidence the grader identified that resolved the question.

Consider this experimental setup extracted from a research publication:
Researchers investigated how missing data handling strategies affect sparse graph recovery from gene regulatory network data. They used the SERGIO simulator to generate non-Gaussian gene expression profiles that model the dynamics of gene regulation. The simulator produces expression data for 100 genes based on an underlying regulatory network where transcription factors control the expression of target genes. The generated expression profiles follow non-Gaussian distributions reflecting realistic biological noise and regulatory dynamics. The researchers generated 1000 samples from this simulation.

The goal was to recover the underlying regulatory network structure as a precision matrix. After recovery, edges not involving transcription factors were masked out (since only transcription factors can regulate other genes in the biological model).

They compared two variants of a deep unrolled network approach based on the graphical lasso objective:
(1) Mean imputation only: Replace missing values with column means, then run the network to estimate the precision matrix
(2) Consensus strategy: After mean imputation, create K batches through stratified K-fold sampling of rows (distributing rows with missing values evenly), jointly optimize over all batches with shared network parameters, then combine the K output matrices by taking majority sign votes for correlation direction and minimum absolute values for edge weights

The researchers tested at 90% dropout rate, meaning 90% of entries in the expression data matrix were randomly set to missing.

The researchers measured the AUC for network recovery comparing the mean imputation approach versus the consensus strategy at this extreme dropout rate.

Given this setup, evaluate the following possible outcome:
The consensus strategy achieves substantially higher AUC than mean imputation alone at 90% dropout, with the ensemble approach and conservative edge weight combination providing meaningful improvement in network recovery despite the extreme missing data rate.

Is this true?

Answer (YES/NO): YES